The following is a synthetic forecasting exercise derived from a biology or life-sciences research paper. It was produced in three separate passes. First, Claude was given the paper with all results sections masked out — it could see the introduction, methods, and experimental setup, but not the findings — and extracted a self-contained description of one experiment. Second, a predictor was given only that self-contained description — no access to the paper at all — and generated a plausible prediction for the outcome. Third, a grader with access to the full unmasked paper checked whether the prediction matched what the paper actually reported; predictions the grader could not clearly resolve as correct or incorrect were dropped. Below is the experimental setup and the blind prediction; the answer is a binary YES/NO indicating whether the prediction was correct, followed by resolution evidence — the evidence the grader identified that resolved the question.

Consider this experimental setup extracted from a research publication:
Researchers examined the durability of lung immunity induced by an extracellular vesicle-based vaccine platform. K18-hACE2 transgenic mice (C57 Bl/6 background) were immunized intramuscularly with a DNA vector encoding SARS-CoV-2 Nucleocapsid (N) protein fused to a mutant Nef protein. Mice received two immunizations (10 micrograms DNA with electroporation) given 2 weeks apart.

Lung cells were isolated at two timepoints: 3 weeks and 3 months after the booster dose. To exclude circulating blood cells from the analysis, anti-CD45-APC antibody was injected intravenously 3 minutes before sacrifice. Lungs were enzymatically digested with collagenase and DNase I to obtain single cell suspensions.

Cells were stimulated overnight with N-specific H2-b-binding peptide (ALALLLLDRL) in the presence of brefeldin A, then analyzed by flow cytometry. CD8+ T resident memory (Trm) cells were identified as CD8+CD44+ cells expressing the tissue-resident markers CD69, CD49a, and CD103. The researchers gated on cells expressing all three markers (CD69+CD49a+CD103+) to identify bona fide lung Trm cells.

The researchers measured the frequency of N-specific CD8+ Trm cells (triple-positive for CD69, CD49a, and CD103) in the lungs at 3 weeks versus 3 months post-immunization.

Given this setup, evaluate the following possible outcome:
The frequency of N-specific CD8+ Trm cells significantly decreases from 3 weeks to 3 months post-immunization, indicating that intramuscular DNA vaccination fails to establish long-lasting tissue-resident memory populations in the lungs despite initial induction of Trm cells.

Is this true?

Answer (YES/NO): NO